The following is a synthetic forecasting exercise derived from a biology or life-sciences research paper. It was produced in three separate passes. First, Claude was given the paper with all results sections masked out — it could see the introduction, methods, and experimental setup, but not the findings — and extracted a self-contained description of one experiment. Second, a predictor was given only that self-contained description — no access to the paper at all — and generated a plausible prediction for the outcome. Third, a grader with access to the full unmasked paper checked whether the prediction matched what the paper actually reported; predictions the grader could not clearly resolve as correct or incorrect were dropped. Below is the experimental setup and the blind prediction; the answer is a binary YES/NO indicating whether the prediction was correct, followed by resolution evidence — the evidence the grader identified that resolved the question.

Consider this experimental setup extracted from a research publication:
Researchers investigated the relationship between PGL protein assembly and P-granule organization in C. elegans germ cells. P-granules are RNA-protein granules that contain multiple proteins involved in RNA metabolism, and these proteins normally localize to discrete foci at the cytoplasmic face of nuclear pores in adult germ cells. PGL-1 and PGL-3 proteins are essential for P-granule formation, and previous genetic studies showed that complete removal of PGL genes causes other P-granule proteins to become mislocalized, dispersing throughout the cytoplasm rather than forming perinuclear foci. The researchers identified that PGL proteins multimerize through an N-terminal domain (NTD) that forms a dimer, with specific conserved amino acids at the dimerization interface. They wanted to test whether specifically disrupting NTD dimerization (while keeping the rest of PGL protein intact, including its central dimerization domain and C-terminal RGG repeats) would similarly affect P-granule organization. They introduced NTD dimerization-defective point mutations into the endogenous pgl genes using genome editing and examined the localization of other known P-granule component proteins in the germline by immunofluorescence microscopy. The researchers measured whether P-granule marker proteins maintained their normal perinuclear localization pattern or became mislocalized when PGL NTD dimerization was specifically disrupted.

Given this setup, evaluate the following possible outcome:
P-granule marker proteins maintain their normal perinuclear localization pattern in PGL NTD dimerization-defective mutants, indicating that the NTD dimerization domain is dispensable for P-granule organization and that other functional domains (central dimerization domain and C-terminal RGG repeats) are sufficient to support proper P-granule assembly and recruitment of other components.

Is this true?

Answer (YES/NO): NO